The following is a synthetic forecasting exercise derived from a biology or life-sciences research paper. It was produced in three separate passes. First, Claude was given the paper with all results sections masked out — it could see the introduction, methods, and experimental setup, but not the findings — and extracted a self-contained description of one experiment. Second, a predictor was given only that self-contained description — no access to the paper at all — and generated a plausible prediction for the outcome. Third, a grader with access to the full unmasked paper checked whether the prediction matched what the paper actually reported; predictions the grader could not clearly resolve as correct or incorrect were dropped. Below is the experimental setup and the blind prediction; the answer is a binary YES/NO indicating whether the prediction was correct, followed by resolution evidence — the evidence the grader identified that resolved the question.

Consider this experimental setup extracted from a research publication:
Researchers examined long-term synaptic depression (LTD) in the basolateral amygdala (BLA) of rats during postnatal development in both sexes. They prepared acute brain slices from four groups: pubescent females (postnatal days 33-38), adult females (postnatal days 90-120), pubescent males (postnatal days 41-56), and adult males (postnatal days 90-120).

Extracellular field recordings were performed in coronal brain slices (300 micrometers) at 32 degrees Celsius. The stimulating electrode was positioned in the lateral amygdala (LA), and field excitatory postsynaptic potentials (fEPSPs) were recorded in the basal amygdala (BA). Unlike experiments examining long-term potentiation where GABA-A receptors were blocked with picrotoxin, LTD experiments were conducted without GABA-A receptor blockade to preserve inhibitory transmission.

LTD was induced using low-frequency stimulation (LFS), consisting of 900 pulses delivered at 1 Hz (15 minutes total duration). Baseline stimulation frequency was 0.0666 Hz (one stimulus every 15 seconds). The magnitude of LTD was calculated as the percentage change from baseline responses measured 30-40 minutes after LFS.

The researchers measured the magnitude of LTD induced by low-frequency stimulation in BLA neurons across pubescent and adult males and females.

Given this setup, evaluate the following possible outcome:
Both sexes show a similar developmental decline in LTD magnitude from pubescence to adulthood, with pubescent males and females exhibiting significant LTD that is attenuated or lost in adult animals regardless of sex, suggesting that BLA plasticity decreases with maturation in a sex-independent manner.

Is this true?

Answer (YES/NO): NO